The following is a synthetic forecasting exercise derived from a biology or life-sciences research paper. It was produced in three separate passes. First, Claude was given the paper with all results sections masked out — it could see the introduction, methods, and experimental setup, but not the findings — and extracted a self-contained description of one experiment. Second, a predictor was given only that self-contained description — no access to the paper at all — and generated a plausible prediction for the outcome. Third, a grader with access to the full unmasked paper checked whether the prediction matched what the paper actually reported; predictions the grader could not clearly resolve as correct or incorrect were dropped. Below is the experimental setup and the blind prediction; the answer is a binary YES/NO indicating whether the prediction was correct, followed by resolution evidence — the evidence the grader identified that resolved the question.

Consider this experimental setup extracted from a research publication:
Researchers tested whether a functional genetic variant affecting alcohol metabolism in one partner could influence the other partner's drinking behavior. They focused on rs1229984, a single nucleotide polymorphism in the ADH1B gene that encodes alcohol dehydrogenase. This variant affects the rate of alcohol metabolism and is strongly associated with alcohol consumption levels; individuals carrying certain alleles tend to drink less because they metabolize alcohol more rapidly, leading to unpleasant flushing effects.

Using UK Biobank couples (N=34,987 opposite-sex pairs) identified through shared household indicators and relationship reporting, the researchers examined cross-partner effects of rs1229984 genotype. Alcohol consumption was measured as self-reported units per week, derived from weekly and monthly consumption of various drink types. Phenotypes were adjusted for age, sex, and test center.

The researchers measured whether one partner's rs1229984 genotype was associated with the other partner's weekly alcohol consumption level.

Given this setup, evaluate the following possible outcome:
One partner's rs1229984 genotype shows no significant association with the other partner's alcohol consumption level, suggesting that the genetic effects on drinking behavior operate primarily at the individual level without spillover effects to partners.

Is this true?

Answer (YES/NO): NO